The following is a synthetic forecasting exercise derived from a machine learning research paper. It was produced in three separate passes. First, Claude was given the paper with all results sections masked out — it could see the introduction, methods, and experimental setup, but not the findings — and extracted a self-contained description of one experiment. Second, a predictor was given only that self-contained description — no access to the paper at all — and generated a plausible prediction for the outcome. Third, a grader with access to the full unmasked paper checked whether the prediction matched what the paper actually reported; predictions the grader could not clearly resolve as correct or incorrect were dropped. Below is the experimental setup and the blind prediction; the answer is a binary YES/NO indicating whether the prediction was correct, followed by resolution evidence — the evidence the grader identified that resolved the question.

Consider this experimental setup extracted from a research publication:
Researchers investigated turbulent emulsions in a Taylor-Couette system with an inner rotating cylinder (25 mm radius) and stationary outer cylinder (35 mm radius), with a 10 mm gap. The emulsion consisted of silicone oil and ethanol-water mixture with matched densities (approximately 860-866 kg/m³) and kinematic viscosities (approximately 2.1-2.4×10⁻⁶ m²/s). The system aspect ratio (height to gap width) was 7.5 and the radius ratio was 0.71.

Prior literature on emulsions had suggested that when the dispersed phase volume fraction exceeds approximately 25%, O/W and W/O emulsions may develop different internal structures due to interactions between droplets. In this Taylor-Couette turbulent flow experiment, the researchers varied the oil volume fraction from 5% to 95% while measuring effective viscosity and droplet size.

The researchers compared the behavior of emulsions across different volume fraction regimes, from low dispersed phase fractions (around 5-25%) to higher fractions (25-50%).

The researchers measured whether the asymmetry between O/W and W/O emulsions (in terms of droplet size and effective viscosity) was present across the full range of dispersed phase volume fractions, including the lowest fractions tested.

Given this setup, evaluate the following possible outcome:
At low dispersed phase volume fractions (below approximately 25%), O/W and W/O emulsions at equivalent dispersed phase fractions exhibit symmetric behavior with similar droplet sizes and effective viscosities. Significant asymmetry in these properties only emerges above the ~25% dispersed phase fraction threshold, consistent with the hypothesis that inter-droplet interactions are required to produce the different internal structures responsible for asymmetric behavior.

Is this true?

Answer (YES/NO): NO